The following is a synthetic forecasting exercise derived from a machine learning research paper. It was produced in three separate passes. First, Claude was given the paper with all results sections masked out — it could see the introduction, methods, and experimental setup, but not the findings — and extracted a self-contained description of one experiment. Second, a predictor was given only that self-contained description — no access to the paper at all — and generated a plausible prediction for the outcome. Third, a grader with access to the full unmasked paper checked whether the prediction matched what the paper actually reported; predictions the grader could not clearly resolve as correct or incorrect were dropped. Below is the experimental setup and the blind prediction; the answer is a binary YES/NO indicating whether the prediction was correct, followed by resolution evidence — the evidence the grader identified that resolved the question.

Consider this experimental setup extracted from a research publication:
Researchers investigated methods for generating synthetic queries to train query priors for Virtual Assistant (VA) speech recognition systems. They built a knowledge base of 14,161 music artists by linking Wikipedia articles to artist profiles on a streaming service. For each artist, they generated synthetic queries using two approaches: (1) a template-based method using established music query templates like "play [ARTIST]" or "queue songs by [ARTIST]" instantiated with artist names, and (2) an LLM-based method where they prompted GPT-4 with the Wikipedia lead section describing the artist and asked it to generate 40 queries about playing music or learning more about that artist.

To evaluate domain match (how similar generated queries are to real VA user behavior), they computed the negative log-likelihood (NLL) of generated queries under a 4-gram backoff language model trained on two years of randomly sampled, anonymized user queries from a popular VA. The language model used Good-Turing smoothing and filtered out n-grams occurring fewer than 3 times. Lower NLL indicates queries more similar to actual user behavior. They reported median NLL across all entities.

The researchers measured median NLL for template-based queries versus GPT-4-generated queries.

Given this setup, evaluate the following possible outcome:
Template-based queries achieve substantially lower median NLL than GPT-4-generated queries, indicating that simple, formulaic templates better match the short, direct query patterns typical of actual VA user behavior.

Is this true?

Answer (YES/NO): YES